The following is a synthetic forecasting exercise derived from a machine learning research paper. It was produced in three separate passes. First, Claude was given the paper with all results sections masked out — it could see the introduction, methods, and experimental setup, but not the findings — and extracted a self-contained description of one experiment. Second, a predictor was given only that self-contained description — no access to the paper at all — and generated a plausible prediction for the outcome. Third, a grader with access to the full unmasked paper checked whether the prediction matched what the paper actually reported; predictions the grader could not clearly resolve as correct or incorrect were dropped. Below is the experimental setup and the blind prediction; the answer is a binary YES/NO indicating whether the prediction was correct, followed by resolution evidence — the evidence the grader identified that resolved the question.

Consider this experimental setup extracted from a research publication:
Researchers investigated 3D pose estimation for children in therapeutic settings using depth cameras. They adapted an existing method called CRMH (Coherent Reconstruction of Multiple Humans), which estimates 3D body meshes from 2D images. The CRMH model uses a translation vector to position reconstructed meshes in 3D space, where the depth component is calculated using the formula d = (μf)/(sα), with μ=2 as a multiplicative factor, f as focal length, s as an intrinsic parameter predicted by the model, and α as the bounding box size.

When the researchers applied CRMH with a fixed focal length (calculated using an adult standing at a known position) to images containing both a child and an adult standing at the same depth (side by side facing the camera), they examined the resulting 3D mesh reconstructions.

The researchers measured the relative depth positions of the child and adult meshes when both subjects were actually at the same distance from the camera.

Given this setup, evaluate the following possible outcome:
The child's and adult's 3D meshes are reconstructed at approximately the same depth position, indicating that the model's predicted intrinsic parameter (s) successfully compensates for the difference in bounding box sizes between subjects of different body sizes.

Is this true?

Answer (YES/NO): NO